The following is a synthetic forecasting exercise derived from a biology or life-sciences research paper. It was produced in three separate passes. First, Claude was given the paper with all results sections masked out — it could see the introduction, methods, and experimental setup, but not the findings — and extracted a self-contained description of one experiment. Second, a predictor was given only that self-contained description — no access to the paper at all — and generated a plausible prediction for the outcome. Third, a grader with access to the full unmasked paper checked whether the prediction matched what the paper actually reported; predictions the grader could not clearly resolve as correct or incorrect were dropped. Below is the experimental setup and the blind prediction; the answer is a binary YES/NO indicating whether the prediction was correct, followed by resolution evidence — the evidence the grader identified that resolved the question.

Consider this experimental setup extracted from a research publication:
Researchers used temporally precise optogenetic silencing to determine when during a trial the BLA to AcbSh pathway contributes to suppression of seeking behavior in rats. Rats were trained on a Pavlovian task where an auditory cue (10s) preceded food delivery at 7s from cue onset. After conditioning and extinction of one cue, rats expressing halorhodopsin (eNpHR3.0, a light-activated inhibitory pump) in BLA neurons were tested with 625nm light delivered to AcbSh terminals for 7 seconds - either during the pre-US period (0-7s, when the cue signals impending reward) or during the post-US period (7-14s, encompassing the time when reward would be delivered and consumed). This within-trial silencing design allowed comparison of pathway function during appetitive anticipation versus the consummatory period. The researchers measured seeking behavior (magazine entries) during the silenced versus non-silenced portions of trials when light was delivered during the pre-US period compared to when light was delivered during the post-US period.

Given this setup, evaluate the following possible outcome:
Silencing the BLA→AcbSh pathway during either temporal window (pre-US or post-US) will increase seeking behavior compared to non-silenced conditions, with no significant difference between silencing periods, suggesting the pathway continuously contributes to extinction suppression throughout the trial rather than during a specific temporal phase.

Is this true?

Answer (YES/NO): NO